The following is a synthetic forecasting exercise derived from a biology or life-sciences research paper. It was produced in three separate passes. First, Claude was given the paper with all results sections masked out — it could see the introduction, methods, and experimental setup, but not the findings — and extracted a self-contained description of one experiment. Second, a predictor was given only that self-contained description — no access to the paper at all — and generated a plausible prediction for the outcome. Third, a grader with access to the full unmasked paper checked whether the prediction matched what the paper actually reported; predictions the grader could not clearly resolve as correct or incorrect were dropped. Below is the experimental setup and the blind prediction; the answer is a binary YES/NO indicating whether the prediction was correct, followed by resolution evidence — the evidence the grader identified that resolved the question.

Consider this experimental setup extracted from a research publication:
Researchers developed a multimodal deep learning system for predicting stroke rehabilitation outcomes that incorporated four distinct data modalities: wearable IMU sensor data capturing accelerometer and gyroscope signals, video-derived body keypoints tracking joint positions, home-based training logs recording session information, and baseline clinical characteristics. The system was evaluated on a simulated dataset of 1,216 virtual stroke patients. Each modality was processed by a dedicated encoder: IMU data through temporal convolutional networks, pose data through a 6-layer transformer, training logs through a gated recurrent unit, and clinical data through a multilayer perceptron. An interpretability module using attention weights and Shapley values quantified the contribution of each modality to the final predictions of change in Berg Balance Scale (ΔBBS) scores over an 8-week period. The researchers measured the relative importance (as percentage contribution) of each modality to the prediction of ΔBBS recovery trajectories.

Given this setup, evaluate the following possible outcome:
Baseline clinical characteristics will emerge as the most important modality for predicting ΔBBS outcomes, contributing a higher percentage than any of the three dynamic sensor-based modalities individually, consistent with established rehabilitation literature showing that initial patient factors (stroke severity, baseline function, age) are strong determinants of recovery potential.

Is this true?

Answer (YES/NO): NO